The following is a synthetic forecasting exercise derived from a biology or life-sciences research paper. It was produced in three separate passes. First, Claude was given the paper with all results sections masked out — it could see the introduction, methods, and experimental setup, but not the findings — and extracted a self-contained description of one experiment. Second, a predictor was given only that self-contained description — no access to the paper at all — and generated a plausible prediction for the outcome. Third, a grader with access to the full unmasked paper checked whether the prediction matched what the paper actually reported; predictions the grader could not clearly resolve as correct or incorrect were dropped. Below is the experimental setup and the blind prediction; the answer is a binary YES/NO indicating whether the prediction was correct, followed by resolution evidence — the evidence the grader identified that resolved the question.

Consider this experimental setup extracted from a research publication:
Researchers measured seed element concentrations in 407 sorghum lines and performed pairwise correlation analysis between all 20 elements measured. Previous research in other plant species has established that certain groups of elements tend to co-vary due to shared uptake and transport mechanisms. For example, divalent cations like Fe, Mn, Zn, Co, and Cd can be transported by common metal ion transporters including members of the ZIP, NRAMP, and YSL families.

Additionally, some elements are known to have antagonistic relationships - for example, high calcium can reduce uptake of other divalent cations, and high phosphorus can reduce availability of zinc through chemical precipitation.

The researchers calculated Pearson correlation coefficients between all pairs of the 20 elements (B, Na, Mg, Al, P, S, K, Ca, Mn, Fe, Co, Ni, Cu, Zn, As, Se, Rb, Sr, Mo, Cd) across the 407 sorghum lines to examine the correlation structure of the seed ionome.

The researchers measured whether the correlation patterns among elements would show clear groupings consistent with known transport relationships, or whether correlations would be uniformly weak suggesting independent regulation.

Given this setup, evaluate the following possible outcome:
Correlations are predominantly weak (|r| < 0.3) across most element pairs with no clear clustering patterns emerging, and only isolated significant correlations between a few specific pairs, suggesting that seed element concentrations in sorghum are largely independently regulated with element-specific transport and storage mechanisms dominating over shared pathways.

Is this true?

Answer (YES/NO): NO